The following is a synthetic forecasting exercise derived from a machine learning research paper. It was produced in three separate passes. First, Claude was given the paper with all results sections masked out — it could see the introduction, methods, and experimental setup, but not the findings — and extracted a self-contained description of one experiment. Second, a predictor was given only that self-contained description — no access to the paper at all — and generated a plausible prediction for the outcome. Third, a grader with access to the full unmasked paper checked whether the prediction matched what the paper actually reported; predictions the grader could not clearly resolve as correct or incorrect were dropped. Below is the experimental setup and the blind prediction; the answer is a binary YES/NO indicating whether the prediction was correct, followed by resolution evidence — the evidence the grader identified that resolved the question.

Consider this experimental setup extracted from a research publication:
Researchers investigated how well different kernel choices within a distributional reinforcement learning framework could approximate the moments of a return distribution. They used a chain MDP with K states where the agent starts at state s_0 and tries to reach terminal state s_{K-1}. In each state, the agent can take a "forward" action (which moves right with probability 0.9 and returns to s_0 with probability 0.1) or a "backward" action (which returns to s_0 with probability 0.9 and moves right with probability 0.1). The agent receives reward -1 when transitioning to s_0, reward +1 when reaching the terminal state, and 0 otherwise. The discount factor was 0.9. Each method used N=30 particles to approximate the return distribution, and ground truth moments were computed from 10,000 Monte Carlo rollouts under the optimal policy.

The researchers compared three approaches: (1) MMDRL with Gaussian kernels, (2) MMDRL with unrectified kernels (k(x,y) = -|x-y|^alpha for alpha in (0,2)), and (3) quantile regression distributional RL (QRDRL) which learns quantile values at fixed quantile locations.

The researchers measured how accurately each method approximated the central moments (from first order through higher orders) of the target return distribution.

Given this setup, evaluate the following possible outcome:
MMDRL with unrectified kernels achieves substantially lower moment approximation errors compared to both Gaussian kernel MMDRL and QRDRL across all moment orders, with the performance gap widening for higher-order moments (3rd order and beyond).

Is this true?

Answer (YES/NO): NO